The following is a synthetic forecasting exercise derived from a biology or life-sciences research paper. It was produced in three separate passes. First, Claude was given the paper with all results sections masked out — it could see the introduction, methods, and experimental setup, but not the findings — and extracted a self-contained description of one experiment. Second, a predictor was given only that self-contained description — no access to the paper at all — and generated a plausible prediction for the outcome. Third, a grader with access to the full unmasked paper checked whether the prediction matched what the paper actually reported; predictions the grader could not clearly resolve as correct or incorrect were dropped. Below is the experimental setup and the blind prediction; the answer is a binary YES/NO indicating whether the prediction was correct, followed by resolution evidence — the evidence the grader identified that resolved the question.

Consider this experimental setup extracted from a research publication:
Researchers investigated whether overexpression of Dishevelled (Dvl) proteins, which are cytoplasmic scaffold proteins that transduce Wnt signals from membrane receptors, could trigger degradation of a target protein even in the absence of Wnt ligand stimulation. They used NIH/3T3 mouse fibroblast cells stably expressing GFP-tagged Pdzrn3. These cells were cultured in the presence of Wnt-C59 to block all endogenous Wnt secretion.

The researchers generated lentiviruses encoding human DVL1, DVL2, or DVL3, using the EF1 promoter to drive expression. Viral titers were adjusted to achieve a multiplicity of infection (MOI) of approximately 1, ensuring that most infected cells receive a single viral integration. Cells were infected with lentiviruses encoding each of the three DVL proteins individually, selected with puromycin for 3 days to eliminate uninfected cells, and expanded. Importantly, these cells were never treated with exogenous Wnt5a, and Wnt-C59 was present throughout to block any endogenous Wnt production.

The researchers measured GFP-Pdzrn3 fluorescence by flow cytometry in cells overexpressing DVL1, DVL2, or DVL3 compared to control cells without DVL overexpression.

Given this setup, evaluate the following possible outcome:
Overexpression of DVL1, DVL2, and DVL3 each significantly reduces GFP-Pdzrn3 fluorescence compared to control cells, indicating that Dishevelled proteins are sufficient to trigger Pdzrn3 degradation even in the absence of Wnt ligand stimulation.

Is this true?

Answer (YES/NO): YES